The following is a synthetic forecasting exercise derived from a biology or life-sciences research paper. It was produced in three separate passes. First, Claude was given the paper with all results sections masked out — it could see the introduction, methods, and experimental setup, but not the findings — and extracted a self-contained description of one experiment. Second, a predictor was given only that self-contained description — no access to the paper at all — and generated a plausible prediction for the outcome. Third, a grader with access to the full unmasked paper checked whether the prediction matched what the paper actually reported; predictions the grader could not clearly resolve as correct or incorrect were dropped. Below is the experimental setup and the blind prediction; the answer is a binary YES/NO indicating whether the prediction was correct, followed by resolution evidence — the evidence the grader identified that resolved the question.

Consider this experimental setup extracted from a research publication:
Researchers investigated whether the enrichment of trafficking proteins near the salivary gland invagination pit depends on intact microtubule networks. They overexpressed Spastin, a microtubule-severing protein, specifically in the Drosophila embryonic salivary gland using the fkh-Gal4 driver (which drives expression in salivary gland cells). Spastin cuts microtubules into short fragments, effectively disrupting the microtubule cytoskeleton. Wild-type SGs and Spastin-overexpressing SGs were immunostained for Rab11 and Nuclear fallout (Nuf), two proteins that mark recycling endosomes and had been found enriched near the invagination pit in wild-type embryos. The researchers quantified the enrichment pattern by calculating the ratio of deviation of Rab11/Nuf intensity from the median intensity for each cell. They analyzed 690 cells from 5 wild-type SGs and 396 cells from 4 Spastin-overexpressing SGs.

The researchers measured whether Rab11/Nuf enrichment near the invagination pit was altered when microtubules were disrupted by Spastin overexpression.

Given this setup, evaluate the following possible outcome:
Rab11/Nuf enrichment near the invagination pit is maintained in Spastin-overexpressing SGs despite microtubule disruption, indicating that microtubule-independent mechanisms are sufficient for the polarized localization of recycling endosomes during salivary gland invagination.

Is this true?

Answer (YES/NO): NO